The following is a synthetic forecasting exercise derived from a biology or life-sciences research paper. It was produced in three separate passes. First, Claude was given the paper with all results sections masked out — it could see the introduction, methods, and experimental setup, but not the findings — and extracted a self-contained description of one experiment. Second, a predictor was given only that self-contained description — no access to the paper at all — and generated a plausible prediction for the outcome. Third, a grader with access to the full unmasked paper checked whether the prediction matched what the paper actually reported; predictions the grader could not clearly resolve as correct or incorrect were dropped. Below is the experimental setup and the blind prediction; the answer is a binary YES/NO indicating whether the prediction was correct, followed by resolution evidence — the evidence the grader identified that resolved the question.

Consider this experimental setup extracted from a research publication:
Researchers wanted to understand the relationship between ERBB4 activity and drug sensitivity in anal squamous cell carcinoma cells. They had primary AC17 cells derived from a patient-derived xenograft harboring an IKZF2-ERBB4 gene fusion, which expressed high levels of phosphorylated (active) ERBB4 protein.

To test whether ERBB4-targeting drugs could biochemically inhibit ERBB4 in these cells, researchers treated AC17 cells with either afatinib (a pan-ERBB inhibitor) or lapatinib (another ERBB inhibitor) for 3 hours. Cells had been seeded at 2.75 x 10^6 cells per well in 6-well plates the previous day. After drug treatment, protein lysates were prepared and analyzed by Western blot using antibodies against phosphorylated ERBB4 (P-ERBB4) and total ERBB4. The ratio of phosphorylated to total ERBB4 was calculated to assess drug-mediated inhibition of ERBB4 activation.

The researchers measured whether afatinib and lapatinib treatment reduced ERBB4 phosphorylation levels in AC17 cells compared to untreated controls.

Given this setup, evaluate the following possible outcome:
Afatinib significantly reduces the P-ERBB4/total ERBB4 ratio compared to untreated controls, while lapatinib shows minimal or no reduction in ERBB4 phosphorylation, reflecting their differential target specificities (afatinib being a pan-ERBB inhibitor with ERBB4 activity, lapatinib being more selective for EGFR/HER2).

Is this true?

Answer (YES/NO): NO